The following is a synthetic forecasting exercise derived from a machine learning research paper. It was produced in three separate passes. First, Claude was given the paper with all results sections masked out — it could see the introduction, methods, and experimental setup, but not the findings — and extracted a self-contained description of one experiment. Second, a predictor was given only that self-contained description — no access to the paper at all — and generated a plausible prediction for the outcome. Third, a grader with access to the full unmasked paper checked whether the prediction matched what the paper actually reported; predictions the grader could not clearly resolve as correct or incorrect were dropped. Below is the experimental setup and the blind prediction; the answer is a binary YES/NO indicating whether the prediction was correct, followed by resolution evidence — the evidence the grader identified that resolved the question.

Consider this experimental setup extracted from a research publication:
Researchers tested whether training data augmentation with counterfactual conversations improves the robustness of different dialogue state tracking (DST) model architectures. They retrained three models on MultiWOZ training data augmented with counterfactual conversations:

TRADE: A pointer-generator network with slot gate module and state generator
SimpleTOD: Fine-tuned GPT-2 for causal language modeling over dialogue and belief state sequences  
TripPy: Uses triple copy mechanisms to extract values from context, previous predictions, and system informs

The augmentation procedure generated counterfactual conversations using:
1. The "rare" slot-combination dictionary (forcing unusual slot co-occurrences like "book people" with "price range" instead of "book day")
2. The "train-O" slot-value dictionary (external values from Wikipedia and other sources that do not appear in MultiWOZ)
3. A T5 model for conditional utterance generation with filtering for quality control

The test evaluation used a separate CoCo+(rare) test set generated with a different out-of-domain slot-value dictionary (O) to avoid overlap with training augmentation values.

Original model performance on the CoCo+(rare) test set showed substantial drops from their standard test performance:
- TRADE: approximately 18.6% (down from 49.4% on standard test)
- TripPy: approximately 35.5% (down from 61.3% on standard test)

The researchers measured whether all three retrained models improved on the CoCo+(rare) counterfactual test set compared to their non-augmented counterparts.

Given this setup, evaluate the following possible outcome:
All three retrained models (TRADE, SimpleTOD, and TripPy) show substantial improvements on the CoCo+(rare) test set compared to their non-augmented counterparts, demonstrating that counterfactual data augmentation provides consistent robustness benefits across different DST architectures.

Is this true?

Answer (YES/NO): YES